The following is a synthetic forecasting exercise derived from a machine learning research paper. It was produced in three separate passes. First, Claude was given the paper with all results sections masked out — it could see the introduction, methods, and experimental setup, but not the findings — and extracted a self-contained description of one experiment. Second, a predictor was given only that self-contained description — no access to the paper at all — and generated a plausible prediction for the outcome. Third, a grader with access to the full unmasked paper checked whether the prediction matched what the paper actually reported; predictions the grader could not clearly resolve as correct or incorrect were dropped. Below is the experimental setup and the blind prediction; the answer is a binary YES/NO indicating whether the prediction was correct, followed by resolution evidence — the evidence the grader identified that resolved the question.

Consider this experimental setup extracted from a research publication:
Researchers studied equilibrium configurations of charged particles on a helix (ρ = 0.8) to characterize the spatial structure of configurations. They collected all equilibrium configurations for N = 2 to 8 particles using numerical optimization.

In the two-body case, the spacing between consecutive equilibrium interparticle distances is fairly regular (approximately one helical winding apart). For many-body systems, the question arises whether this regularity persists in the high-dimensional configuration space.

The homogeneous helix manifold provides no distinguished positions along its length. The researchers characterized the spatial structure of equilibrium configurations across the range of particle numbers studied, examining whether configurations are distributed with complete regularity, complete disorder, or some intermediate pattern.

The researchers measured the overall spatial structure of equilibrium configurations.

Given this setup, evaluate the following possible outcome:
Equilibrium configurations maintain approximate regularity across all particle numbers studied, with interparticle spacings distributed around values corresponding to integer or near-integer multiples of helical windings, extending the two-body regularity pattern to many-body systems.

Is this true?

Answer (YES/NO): NO